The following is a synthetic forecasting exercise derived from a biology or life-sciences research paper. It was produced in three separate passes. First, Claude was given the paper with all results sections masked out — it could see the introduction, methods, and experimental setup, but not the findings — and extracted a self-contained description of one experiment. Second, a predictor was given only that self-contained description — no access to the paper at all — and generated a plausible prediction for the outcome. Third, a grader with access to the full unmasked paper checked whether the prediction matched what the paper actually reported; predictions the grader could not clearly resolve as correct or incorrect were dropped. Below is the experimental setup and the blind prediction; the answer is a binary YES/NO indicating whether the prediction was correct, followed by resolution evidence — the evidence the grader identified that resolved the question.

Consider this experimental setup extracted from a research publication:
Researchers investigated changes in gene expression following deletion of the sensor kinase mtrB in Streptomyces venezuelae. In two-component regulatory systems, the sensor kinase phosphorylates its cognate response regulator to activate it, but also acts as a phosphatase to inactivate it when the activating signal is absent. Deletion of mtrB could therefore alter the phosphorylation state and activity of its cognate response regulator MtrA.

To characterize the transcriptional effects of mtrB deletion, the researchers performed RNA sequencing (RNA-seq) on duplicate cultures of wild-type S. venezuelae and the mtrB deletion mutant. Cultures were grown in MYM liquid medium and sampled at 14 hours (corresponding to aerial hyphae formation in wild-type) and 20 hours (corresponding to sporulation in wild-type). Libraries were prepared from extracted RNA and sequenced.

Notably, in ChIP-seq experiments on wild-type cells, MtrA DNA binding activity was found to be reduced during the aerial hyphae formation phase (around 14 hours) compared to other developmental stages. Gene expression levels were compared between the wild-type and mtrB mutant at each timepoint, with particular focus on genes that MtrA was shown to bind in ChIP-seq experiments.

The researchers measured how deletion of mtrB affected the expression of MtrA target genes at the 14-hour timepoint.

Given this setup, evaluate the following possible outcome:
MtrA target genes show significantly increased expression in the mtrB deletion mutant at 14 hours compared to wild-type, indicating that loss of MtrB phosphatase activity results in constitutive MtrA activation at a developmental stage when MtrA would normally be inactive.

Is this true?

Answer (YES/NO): YES